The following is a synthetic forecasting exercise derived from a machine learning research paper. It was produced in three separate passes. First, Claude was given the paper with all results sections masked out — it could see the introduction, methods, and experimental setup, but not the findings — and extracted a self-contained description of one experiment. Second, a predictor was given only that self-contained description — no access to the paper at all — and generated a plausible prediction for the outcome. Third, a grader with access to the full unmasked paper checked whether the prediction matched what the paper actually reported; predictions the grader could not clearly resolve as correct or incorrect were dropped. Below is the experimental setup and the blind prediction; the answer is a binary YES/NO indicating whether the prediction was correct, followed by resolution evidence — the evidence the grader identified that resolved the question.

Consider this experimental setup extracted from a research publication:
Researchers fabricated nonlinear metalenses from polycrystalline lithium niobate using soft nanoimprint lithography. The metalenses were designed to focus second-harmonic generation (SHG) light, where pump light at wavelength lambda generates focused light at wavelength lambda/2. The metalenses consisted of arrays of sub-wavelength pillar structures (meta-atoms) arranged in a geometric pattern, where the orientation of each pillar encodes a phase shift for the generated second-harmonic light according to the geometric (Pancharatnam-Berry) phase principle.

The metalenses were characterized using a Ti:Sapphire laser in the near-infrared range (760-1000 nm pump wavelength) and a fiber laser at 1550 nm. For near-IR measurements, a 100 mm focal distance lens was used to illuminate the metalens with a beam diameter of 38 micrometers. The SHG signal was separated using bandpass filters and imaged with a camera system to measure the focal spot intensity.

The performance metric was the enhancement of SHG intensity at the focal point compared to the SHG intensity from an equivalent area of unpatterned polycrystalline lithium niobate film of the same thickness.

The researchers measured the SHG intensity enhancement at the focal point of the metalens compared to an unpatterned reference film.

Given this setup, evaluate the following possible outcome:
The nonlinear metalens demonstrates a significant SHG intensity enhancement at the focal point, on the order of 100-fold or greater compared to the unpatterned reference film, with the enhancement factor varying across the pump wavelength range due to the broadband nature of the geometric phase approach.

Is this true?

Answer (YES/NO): NO